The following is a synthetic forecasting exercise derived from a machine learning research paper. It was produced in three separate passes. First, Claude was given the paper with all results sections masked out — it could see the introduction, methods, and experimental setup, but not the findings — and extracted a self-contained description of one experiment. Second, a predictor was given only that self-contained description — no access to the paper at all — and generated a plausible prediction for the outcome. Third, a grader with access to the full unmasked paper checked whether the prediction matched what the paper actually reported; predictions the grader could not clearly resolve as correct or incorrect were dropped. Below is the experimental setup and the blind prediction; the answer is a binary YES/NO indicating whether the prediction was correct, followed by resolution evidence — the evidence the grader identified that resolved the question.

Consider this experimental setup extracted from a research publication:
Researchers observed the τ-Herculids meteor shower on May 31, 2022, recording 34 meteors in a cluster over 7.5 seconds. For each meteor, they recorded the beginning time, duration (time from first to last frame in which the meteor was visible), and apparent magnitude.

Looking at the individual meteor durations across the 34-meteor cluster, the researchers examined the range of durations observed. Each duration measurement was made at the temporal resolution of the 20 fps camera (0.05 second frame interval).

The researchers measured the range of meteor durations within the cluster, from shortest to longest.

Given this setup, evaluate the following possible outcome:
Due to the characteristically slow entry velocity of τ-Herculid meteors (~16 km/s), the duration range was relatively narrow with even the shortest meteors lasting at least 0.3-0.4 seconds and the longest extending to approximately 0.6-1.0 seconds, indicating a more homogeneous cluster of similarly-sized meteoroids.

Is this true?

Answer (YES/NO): NO